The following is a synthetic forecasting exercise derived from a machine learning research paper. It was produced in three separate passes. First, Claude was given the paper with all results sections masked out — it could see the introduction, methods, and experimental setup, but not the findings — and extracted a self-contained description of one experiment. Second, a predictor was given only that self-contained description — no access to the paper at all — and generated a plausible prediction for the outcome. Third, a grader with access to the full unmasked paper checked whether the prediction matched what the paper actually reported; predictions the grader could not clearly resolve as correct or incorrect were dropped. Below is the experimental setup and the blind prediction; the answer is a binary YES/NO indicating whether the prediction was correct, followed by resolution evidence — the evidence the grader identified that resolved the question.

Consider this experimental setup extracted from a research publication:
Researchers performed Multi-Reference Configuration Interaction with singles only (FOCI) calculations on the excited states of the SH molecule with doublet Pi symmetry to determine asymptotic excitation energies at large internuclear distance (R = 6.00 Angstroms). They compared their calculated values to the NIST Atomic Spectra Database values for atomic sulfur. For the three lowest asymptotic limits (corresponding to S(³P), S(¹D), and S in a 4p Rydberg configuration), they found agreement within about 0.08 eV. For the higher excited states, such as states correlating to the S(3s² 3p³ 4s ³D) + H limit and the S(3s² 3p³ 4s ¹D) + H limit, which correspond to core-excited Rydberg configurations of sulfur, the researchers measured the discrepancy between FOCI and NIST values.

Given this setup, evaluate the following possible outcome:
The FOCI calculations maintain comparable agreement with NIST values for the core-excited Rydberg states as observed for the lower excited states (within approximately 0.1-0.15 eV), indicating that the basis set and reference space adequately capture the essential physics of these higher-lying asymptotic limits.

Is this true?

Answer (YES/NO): NO